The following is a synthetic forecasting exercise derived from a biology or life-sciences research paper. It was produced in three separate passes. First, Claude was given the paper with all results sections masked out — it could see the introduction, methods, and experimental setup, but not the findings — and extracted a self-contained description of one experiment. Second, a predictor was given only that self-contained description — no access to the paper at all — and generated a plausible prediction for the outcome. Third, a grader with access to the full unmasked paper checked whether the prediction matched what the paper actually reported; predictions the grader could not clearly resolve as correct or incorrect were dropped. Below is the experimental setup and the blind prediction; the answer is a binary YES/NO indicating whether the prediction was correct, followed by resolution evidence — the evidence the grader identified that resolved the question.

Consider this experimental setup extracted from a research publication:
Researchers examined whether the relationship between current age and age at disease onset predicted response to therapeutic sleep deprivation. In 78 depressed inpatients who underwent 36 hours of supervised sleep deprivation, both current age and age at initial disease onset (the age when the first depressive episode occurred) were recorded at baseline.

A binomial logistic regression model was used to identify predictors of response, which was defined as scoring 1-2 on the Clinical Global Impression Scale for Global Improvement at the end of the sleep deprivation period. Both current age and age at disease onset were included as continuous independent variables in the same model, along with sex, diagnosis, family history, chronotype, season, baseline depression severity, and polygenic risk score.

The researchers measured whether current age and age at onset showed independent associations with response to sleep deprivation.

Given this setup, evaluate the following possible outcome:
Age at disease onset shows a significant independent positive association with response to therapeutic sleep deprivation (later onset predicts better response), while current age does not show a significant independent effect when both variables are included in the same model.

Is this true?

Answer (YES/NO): NO